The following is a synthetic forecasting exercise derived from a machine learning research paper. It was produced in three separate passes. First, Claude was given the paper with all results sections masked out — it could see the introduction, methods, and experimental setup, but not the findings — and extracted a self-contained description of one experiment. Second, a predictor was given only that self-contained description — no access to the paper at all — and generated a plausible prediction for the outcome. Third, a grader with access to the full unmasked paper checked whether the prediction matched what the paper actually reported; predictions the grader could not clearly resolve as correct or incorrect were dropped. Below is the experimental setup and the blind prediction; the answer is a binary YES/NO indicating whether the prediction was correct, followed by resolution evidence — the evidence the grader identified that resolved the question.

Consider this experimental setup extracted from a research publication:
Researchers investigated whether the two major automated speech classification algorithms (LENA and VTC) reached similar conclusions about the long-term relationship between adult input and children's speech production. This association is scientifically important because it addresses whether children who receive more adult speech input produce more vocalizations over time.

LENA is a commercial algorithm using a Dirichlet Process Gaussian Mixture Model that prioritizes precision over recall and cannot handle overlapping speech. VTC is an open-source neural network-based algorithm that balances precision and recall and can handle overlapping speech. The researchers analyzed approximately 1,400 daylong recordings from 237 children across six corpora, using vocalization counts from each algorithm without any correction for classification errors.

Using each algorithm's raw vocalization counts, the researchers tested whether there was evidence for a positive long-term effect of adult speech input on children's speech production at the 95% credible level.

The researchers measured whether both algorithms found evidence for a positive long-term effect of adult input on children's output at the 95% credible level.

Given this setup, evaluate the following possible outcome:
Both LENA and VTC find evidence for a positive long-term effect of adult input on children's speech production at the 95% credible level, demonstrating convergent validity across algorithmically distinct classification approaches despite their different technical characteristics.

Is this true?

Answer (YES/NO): NO